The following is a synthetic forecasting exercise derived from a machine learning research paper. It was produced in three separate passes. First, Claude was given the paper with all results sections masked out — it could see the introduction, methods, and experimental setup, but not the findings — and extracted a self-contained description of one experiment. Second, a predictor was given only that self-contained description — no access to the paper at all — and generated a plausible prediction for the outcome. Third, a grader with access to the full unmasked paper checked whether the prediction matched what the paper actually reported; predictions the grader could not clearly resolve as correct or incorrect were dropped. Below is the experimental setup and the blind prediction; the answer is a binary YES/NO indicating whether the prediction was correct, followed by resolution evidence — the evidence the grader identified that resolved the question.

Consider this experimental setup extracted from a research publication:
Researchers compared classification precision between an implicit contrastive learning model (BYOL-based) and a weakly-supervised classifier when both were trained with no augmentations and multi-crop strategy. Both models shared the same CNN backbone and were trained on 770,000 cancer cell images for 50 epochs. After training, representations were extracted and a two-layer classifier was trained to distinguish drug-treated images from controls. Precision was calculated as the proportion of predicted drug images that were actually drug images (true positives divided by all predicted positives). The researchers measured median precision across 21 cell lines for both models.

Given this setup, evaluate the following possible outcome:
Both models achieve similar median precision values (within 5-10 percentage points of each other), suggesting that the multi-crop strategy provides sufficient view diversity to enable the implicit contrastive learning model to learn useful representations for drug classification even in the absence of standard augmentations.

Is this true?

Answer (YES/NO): YES